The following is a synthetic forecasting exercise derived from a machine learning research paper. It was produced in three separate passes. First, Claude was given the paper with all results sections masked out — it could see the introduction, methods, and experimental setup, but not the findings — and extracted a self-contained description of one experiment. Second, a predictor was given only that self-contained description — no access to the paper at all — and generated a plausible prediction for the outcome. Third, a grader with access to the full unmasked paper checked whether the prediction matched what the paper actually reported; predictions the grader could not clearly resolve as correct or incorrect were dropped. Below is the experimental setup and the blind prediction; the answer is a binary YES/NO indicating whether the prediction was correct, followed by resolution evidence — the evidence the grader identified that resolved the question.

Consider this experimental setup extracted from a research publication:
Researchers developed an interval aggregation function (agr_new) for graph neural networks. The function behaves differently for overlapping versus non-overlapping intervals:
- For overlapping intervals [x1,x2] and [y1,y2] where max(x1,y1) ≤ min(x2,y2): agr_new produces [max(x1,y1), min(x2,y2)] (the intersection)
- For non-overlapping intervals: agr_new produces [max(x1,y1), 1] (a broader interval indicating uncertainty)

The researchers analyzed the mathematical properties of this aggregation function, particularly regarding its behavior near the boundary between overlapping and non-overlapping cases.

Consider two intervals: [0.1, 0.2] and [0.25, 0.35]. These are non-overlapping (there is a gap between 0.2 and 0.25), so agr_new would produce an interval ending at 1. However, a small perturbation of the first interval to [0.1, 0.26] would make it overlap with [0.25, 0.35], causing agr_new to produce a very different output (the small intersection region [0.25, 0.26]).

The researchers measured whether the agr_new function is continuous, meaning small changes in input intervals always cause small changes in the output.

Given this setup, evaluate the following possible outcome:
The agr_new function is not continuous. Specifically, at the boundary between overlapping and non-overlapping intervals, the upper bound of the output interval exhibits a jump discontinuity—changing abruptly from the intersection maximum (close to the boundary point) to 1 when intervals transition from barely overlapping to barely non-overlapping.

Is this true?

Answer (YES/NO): YES